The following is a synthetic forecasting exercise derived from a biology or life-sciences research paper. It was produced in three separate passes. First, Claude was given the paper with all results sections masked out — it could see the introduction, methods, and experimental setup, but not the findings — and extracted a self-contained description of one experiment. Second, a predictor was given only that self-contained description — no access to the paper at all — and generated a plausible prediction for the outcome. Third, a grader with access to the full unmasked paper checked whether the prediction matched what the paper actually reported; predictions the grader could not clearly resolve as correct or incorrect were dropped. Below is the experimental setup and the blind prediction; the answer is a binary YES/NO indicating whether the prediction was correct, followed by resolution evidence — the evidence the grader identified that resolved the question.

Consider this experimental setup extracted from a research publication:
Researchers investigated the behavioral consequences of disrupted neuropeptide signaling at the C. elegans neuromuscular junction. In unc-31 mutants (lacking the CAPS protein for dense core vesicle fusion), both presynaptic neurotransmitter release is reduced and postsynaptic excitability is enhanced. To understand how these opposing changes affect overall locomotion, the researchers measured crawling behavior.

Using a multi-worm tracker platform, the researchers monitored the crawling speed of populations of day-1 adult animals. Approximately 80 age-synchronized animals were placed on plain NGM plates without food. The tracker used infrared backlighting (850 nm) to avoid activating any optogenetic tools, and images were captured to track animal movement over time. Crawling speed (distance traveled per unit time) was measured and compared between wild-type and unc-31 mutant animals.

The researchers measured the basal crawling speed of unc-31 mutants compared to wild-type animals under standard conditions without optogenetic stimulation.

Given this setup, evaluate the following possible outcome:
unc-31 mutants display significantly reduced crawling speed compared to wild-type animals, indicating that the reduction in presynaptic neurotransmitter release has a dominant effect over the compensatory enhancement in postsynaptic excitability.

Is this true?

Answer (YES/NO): YES